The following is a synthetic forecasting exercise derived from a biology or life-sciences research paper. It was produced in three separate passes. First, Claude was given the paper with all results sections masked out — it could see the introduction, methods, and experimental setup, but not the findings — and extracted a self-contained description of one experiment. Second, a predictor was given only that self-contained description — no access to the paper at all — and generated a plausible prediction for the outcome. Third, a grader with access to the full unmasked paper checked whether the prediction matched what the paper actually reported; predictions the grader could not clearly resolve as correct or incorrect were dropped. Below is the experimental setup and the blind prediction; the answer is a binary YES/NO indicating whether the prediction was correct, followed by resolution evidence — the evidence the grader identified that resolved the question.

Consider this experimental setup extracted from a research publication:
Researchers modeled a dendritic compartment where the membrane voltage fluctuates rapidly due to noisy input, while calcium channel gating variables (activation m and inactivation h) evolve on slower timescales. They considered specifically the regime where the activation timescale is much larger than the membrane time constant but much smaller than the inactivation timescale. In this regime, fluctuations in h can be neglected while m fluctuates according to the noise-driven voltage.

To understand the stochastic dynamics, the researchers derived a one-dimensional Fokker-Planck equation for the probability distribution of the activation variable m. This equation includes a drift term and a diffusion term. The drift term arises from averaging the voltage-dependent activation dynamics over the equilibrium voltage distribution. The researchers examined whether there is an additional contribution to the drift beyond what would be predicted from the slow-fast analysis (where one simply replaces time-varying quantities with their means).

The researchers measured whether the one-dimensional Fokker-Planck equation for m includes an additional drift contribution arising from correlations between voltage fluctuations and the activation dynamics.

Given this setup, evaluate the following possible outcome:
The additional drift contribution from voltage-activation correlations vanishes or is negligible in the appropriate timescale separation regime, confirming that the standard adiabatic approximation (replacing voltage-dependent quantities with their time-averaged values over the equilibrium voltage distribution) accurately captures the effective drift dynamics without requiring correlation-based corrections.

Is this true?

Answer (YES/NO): NO